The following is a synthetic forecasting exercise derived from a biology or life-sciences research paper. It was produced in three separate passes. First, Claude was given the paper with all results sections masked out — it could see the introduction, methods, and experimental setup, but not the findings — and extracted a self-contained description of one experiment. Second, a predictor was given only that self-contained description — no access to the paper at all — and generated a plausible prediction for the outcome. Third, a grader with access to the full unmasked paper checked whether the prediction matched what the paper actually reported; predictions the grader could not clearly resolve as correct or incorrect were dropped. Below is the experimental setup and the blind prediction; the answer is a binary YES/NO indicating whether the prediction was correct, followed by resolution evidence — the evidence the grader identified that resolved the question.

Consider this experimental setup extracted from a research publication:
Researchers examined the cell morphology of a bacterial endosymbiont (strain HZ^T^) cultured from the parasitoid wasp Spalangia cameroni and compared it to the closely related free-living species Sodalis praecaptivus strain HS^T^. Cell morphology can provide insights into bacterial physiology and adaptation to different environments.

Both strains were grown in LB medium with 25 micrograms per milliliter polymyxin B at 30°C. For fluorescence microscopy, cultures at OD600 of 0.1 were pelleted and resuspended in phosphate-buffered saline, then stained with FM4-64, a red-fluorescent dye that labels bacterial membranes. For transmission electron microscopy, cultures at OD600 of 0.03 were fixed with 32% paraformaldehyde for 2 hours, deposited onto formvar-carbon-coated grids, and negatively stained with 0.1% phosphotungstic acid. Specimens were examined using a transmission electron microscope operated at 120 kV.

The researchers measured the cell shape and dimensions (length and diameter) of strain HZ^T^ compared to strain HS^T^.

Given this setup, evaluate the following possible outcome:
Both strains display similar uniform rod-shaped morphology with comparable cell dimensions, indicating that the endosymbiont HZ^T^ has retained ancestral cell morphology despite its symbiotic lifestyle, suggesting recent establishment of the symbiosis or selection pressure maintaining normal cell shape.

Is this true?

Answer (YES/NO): NO